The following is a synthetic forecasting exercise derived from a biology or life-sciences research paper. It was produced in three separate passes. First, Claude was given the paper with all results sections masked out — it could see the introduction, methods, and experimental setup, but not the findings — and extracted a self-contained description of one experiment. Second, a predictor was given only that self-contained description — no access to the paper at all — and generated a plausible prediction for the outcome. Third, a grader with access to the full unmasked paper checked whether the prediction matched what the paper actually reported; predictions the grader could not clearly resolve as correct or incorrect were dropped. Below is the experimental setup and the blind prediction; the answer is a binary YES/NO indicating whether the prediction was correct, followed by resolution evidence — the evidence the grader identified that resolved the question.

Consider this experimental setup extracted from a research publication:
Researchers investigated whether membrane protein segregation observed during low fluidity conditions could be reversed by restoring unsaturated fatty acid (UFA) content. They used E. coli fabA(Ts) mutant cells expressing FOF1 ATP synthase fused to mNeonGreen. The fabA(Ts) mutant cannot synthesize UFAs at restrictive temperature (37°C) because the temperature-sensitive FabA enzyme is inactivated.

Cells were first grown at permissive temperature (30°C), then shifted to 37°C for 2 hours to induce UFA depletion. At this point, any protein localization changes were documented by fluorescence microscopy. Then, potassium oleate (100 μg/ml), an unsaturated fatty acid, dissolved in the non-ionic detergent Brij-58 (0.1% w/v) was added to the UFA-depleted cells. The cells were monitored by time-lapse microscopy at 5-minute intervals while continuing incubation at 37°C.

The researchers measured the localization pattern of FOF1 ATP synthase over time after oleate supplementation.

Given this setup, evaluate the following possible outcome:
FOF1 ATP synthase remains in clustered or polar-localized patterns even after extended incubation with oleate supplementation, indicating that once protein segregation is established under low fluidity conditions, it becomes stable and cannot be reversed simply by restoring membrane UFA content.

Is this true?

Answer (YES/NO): NO